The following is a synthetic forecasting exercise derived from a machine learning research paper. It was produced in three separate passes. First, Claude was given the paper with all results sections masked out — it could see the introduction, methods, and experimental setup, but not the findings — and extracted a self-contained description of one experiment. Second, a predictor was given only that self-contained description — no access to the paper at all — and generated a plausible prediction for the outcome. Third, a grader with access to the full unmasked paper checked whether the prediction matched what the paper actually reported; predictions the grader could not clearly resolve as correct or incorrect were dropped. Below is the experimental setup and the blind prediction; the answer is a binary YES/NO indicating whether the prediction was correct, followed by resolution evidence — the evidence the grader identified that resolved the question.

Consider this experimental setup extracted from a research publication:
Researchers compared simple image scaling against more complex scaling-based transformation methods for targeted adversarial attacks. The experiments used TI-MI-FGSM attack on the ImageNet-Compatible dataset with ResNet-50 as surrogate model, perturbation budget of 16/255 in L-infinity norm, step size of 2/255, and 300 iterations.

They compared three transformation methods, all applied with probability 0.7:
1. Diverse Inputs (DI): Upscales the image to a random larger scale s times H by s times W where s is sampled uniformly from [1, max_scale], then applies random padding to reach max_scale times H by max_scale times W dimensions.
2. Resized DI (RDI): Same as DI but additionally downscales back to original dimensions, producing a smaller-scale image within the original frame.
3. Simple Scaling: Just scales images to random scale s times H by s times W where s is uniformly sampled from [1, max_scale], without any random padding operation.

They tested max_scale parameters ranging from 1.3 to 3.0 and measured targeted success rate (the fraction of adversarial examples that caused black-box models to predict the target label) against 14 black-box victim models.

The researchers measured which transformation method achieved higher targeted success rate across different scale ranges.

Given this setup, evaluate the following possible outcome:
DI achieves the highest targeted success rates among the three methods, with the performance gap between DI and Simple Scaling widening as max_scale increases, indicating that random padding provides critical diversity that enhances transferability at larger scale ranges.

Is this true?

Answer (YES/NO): NO